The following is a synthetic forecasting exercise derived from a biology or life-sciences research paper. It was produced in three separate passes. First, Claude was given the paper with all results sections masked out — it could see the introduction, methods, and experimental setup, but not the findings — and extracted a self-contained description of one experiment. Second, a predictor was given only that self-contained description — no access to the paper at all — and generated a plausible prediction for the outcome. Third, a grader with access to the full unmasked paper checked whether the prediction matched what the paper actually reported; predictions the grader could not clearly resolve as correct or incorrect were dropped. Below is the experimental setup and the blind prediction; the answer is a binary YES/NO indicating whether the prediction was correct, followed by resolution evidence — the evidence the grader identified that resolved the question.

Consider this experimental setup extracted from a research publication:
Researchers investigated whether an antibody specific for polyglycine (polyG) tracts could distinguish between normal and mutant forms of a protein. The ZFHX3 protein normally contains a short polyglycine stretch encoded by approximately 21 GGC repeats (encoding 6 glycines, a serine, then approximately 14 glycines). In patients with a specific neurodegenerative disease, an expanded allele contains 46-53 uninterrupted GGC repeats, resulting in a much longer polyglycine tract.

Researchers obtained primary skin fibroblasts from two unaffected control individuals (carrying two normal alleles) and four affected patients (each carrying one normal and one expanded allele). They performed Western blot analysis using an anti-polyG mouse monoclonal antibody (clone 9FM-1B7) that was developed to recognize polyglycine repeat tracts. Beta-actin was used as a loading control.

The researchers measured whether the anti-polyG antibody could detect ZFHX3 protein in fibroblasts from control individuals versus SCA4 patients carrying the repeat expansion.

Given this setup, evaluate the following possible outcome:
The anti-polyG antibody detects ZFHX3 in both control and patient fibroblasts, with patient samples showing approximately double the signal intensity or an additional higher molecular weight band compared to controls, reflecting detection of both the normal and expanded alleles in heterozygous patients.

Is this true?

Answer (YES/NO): NO